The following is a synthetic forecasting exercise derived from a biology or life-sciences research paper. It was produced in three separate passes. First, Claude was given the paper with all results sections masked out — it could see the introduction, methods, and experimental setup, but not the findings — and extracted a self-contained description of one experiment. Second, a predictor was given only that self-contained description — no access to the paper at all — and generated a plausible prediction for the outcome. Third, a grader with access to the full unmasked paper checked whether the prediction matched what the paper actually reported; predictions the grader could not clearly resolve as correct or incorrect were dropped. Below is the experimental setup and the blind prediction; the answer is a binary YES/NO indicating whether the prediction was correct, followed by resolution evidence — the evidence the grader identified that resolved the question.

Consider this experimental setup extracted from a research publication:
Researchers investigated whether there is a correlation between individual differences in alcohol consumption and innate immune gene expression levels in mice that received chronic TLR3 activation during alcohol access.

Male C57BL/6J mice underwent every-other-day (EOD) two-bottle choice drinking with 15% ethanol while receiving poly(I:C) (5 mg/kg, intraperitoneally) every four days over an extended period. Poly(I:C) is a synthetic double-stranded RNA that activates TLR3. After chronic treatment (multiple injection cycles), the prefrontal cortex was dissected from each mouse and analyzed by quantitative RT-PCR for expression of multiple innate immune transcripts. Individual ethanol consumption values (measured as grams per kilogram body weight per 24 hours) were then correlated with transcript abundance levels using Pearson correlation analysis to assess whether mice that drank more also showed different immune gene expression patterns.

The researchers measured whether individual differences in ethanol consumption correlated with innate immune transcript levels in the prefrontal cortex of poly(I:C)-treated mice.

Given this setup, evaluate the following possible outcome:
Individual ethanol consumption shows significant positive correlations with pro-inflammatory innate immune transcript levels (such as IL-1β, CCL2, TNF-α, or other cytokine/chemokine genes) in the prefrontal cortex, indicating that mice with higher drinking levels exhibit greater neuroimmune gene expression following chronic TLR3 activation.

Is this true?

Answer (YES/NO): NO